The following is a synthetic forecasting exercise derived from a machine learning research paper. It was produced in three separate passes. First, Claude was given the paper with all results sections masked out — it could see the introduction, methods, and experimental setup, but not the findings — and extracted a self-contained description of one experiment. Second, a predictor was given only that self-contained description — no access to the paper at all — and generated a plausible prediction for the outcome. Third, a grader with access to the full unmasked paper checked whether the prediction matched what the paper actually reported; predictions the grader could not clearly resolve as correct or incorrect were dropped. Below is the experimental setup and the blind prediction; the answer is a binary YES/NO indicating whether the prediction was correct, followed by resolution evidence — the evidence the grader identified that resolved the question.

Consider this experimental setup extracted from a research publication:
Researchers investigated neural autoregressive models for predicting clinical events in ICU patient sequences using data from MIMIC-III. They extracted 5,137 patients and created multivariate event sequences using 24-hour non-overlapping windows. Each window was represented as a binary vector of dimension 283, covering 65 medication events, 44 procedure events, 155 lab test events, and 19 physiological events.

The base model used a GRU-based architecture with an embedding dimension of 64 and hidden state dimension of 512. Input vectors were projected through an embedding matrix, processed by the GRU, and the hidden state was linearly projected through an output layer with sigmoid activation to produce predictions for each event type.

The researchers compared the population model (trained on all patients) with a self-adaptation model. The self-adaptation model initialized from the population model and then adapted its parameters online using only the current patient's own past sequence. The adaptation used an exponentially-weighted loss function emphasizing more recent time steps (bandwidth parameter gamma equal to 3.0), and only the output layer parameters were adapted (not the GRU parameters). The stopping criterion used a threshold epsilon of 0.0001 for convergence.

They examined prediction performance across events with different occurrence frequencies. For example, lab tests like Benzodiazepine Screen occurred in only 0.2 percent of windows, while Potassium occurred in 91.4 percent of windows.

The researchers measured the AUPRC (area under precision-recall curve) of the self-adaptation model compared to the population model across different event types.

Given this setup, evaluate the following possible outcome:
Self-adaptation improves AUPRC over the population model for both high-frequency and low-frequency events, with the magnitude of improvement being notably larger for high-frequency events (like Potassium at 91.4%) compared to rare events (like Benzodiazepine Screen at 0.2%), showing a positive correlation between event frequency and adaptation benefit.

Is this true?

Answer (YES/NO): NO